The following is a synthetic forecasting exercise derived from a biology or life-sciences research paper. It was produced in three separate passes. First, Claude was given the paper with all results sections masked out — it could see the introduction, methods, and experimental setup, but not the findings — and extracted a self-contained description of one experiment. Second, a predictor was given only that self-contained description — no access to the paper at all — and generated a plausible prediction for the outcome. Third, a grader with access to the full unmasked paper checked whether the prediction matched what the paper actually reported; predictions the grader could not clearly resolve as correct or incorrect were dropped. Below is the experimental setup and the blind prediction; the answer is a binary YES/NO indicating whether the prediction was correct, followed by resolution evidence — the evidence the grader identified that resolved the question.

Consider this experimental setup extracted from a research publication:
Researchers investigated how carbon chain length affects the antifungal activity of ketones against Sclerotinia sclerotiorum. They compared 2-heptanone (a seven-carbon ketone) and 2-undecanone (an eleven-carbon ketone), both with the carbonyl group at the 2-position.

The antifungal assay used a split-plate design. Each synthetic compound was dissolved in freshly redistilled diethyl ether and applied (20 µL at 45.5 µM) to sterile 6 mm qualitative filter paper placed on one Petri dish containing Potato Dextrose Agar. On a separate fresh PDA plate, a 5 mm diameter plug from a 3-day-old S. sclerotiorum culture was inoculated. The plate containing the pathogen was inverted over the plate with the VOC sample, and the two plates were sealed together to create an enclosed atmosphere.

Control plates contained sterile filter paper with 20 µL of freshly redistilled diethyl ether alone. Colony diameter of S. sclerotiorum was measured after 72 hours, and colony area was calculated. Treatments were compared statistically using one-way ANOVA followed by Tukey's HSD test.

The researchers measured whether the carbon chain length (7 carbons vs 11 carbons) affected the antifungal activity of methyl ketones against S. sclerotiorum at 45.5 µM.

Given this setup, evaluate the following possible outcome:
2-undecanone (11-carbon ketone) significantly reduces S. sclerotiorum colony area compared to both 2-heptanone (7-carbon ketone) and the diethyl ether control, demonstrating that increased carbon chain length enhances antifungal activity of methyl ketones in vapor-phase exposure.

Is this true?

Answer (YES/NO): YES